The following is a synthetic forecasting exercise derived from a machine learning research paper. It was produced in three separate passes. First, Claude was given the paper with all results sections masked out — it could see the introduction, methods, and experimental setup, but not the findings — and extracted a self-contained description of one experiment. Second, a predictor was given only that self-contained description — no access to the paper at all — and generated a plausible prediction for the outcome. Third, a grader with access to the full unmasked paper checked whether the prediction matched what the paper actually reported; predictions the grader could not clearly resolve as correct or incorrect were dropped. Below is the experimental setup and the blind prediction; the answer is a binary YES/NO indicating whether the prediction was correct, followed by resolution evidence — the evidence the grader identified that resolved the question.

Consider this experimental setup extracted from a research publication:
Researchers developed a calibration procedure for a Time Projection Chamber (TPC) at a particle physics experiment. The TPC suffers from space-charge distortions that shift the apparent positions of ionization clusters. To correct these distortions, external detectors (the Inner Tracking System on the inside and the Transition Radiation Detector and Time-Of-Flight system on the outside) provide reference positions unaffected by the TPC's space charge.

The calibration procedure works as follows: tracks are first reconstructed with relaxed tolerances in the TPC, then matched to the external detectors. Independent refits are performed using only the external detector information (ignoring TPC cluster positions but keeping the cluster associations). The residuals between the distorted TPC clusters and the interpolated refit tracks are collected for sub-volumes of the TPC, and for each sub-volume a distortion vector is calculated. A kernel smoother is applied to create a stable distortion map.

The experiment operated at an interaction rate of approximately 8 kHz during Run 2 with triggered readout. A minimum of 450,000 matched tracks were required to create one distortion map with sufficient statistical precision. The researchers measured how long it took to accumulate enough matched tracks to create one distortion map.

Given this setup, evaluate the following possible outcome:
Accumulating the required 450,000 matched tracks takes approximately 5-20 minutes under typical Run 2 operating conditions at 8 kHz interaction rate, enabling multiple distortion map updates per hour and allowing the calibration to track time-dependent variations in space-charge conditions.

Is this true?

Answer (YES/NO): NO